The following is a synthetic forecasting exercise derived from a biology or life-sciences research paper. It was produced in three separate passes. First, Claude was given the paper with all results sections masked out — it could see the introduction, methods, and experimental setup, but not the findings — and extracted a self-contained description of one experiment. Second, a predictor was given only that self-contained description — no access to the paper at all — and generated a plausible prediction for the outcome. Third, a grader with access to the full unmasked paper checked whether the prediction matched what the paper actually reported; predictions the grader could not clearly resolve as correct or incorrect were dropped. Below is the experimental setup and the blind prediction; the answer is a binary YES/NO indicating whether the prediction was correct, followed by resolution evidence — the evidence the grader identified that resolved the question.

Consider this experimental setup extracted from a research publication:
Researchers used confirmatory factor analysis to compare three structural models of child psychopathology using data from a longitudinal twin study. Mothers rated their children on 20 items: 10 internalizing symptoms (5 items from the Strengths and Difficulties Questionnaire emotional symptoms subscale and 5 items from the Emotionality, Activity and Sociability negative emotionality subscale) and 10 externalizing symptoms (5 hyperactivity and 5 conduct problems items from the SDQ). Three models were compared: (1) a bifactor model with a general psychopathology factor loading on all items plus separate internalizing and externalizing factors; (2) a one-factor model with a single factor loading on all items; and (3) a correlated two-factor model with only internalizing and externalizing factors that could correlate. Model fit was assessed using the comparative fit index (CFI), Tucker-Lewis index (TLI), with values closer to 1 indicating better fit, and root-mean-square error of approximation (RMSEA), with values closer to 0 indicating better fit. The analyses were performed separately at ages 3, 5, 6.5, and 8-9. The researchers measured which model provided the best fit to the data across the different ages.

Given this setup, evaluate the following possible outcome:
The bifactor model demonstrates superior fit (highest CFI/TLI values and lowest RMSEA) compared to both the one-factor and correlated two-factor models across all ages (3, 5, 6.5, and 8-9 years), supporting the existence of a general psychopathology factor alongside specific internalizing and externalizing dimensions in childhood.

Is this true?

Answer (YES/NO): YES